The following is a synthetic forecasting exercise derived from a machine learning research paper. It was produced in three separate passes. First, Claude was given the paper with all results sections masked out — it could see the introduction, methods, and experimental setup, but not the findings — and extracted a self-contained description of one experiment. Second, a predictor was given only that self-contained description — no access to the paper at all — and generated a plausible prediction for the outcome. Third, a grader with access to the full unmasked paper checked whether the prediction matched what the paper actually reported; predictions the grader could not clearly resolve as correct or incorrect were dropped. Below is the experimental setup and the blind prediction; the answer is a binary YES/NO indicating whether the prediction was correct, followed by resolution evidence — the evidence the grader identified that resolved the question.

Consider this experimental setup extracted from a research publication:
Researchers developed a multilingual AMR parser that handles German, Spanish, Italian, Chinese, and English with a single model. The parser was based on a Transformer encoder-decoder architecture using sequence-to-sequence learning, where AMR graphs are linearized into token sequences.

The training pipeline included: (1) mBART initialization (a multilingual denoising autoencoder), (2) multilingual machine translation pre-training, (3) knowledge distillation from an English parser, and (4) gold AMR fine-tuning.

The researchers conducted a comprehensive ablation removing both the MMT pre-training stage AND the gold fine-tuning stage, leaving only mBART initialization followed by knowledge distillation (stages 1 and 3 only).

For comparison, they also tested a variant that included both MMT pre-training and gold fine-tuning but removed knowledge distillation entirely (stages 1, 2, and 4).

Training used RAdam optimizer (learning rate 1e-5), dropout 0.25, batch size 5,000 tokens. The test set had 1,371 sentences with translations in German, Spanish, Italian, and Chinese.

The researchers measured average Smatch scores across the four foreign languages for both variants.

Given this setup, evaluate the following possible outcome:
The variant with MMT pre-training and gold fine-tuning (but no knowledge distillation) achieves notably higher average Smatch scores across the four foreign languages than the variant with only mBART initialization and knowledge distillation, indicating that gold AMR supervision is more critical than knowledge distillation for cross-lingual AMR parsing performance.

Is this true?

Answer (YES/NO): YES